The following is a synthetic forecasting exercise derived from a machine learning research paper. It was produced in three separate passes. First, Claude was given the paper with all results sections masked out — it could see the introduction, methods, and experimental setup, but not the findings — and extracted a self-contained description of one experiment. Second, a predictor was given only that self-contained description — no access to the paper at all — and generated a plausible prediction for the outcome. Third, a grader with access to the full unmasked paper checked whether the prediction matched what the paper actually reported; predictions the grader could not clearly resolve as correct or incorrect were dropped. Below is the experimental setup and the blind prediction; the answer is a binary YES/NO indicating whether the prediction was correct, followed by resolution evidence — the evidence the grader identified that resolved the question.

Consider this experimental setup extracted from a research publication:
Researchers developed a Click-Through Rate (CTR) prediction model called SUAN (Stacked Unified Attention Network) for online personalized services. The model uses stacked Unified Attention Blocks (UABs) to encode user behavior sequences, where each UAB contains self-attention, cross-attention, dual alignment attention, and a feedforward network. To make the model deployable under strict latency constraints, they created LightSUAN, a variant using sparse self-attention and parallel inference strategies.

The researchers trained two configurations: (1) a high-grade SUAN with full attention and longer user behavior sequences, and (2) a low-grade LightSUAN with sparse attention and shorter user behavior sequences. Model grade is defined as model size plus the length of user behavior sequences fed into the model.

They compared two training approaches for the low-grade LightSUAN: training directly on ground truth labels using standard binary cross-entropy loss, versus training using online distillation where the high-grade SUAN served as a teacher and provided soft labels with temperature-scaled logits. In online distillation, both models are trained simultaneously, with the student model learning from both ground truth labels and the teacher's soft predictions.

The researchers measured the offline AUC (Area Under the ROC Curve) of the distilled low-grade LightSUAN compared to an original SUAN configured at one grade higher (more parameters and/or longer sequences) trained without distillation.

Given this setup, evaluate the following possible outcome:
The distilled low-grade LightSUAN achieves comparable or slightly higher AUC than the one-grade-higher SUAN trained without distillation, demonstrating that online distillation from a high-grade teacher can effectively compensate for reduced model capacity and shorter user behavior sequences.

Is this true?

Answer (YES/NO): YES